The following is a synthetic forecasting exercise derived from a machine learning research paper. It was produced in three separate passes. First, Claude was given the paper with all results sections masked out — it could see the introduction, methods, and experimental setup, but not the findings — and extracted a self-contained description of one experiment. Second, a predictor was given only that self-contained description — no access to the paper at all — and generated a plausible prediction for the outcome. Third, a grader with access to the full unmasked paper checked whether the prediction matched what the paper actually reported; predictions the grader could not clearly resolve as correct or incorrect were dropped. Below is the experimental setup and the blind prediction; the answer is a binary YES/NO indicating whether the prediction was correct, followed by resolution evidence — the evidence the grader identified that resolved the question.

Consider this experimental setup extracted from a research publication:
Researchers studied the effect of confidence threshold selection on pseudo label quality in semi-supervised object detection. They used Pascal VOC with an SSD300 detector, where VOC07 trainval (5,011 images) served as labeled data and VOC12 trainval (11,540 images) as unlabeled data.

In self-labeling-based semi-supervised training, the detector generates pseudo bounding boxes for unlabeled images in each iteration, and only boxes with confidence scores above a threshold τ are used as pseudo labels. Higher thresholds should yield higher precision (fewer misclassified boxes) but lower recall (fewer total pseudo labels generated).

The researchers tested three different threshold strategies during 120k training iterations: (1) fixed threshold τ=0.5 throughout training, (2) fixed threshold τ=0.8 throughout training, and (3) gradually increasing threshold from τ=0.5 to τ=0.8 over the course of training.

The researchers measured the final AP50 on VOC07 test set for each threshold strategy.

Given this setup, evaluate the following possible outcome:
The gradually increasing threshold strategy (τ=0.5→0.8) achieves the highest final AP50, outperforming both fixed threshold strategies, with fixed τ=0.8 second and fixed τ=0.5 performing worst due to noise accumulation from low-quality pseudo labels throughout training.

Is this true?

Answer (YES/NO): NO